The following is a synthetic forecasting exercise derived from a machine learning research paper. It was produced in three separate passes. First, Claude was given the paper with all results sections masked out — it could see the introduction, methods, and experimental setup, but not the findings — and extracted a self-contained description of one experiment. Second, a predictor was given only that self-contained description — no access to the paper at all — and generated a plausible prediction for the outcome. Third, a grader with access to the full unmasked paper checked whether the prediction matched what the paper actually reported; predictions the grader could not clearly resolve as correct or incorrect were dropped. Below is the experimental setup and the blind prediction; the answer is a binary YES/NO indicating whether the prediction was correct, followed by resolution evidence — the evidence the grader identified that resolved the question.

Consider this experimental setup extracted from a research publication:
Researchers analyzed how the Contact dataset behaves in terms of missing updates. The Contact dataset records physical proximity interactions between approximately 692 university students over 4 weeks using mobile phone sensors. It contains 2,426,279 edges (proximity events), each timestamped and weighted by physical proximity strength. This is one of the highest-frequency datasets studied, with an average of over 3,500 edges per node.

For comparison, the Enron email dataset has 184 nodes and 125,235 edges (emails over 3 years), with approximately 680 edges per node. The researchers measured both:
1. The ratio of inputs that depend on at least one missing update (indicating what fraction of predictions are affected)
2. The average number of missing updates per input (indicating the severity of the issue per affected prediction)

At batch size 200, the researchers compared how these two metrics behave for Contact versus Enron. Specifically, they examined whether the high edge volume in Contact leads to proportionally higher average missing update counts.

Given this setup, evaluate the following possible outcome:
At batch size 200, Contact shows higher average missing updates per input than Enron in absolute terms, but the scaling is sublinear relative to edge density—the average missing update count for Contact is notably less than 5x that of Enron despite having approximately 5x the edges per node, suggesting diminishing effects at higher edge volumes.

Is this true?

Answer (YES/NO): NO